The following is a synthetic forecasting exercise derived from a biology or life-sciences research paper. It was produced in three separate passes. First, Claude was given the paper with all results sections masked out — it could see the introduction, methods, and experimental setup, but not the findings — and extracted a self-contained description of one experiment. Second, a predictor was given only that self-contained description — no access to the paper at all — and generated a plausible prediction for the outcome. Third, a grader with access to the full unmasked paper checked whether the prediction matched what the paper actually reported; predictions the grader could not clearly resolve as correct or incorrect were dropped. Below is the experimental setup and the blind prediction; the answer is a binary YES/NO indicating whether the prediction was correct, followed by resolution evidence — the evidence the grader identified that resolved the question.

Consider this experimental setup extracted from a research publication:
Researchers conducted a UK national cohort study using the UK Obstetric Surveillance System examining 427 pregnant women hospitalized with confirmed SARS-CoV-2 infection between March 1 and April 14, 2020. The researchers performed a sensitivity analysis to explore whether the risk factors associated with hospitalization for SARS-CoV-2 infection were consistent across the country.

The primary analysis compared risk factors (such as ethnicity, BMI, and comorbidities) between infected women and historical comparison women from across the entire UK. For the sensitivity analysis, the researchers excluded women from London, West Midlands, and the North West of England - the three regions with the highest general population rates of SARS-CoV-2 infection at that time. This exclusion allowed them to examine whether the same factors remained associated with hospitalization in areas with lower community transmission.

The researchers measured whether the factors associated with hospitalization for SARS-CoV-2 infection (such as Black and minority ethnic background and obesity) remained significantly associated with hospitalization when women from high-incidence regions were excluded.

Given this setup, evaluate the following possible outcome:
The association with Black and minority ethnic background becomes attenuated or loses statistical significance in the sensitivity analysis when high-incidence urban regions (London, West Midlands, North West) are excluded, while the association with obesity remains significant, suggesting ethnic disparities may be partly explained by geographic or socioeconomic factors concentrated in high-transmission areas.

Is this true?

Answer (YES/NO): NO